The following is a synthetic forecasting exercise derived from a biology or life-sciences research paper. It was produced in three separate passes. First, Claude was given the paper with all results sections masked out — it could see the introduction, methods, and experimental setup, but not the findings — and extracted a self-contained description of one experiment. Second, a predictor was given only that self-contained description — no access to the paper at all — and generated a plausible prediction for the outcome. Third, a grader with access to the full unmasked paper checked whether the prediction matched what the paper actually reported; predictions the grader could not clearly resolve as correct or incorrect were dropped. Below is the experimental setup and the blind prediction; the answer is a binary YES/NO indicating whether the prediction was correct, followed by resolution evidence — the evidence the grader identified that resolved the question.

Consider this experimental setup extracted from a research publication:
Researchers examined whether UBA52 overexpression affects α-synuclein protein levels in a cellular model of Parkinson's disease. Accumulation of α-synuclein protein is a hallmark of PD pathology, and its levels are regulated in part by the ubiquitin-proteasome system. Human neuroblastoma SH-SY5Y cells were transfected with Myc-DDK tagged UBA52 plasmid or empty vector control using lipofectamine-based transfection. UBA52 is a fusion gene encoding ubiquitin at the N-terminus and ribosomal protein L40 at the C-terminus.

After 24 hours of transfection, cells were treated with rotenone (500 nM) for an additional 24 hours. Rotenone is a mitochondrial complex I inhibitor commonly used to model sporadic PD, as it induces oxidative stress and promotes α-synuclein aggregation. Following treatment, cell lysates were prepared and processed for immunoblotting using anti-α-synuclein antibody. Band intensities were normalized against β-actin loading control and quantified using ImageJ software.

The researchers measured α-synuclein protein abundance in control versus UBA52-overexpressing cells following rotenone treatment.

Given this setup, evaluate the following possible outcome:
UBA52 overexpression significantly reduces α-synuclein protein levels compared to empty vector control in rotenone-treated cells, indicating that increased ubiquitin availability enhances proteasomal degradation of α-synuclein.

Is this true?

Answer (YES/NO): NO